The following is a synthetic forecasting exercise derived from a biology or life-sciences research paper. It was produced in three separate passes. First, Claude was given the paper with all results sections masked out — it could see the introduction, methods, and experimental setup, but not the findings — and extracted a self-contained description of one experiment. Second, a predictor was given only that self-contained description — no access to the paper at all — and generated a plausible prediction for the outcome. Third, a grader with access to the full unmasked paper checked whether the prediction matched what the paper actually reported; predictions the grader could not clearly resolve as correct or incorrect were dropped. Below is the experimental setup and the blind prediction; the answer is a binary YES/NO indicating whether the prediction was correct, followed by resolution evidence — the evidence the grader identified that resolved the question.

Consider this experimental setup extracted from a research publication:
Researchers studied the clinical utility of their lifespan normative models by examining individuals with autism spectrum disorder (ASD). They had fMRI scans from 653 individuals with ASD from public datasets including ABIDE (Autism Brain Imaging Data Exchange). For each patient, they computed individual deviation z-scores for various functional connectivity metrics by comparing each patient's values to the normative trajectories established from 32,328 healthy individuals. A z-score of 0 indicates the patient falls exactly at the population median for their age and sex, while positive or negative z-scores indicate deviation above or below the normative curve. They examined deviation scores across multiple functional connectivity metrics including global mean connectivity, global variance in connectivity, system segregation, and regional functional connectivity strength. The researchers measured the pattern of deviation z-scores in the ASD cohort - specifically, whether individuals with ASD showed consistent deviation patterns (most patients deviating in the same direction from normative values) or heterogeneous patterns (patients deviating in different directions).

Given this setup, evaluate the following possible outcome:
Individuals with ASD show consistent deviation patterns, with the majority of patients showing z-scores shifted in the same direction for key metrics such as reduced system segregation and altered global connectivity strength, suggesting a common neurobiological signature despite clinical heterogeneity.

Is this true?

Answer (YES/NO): YES